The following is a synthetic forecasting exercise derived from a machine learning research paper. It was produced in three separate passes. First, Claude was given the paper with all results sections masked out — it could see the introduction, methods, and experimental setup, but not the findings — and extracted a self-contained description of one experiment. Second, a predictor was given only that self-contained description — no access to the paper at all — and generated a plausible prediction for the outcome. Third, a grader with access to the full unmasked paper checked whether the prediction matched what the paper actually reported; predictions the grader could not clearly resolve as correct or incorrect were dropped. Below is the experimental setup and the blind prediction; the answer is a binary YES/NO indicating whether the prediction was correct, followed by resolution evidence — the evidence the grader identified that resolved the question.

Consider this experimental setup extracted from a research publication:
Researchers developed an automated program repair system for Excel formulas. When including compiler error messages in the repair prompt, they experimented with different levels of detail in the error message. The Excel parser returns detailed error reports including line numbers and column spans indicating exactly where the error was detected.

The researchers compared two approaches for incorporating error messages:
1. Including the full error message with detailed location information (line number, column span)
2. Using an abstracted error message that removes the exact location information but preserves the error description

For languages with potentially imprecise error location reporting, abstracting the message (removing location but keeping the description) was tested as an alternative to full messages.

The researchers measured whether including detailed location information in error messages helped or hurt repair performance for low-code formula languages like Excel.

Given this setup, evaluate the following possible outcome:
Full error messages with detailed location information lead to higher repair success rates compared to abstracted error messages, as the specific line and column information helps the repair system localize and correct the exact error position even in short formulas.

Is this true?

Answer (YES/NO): NO